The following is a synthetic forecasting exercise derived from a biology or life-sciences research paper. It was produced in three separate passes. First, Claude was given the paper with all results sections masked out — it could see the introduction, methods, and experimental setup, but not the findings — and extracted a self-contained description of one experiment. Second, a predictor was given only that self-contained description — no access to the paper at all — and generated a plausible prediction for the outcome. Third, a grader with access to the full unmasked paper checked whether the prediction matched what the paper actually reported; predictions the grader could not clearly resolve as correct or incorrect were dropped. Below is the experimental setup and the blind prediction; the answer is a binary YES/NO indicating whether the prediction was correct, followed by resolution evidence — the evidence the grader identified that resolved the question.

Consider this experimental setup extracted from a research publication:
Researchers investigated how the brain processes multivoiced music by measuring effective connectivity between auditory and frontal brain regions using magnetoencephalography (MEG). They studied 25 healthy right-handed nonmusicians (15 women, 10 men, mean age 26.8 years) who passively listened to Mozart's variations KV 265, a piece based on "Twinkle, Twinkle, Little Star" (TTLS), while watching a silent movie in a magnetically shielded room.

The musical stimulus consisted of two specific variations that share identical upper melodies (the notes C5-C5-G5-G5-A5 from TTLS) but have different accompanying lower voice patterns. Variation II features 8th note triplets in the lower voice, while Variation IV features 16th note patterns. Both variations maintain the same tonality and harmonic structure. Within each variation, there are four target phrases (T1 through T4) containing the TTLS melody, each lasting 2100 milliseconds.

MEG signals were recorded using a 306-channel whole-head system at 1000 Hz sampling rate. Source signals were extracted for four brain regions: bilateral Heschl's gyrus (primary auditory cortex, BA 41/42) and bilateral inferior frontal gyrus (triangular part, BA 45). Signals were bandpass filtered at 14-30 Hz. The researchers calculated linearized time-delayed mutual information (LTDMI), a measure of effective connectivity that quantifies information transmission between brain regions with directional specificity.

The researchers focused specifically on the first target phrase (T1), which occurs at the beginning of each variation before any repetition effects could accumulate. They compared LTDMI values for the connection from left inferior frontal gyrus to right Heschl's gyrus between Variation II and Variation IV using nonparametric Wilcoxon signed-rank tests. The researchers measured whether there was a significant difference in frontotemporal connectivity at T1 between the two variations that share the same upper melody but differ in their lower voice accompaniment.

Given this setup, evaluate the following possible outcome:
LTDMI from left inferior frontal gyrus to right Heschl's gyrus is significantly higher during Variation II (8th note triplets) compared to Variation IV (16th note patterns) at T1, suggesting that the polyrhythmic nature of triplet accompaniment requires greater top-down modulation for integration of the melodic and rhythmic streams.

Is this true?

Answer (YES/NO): NO